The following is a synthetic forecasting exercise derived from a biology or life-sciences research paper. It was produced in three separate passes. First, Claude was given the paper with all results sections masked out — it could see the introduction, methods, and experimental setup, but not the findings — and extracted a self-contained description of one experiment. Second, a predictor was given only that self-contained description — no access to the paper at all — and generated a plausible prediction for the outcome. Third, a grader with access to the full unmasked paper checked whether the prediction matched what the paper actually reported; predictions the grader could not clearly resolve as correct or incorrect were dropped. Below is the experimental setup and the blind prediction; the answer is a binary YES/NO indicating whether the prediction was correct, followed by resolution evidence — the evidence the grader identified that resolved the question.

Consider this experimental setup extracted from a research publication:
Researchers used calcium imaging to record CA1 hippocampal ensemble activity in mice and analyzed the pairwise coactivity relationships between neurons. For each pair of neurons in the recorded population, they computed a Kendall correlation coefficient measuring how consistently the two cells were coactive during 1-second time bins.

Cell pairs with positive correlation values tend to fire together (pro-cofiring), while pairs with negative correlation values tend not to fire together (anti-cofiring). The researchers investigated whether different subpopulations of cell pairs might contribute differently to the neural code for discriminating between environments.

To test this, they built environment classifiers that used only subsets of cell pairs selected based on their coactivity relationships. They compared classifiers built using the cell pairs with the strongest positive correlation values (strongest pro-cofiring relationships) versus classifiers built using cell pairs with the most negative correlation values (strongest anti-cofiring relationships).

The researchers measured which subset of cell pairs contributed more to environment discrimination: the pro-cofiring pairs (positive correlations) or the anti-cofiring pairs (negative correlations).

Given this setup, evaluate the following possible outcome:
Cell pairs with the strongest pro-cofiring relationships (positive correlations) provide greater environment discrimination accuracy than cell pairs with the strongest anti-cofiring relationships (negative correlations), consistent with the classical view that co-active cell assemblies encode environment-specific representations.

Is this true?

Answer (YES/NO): NO